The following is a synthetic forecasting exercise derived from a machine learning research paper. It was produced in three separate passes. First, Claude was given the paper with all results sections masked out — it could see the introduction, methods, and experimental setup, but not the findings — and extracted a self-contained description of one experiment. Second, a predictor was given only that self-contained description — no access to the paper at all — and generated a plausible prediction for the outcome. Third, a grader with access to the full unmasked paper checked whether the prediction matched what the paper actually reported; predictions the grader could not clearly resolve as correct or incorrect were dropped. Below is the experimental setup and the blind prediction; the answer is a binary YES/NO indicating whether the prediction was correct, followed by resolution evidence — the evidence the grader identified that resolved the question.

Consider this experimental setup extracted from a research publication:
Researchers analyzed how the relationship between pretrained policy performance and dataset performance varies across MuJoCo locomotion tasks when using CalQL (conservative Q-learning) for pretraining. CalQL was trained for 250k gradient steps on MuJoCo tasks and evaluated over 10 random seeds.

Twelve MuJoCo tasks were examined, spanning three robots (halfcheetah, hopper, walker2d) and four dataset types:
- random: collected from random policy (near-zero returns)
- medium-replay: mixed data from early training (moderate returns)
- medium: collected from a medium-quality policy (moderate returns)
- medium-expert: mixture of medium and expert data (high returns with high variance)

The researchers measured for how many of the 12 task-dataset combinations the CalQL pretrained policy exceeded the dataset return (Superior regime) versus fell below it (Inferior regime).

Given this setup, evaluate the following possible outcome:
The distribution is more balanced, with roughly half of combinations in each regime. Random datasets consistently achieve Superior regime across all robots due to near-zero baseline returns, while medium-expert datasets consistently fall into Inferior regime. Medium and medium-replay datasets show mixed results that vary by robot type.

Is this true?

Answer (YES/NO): NO